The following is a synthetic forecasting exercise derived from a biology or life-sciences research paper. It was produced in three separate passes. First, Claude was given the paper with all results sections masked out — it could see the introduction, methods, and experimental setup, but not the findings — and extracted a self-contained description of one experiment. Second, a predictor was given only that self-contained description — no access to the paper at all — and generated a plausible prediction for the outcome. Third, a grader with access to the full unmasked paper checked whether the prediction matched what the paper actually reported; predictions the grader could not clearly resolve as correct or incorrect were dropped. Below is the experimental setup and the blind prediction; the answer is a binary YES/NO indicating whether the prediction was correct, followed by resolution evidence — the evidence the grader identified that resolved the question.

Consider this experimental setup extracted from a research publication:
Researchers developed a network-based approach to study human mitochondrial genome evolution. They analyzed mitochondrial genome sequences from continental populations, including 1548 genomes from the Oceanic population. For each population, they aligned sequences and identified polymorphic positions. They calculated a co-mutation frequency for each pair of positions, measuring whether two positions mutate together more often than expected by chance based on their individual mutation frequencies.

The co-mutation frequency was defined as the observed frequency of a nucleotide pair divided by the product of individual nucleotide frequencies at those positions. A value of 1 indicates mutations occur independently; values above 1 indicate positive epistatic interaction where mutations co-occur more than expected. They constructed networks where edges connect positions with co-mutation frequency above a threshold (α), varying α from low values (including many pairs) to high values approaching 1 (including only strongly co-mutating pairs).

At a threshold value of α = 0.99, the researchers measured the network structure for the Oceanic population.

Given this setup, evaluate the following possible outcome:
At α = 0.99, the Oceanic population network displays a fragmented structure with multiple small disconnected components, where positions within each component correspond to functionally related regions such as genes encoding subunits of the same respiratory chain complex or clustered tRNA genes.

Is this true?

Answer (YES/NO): NO